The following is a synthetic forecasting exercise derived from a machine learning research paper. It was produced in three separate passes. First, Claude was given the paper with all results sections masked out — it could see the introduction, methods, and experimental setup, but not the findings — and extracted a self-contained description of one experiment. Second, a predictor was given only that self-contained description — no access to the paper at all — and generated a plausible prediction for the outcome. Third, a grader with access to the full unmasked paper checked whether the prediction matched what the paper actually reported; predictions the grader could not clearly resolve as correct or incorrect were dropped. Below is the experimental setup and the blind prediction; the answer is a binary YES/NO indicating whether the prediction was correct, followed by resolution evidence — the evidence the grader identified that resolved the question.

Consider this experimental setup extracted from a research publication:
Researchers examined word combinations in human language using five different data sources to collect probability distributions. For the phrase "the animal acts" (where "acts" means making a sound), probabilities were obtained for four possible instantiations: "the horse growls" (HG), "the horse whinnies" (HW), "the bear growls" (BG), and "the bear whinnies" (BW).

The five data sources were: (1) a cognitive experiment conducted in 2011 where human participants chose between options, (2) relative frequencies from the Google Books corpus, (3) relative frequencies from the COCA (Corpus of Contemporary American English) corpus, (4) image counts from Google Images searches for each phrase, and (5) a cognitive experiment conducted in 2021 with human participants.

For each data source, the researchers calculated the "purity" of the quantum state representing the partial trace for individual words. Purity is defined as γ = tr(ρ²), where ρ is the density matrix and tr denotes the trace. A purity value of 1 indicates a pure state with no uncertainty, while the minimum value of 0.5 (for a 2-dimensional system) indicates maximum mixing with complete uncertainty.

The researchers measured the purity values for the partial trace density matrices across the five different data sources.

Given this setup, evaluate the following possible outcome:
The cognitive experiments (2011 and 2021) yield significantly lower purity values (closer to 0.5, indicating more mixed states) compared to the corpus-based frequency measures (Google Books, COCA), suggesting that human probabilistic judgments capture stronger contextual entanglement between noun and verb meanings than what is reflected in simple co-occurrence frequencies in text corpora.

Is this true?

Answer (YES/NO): NO